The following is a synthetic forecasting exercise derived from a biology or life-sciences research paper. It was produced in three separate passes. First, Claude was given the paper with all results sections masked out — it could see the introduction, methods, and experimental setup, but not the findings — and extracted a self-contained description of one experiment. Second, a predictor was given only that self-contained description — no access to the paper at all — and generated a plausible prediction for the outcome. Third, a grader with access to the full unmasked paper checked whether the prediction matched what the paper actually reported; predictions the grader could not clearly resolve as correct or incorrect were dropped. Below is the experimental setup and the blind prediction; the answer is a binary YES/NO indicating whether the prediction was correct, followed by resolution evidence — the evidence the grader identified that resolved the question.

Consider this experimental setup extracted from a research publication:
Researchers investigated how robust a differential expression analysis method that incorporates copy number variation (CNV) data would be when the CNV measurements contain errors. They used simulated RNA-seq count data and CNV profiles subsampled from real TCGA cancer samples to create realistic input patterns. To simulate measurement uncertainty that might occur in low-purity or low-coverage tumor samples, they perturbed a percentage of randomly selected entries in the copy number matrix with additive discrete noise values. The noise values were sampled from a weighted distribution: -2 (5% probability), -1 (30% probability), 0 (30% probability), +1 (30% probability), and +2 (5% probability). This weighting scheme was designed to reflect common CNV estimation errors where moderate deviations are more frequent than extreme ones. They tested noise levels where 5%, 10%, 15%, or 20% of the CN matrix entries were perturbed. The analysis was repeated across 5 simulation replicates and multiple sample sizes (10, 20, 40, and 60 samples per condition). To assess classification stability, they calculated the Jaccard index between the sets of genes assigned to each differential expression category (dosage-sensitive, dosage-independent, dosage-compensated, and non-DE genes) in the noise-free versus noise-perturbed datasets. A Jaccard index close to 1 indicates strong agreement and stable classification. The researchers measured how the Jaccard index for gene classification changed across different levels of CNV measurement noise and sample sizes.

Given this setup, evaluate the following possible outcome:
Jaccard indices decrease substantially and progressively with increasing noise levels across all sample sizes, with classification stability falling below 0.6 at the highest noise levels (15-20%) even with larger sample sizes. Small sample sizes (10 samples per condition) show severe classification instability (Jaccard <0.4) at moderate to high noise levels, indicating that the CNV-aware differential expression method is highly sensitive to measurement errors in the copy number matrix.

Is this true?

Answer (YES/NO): NO